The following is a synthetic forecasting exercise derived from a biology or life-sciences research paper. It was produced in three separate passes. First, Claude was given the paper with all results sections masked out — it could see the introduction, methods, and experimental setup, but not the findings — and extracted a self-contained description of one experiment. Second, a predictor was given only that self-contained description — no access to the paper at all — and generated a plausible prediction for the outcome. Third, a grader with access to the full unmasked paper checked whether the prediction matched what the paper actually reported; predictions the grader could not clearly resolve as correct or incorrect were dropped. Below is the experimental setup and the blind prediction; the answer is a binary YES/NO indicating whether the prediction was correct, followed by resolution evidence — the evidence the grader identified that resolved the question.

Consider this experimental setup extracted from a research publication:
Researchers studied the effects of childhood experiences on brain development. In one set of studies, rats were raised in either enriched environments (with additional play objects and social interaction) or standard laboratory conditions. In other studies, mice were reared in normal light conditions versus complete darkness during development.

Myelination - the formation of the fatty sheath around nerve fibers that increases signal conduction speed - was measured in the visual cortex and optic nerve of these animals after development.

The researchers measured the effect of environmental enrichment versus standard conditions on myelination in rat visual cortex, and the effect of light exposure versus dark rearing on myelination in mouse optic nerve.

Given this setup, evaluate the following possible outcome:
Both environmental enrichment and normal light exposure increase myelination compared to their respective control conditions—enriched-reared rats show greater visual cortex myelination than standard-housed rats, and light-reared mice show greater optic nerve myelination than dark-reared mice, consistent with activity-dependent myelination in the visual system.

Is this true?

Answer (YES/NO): YES